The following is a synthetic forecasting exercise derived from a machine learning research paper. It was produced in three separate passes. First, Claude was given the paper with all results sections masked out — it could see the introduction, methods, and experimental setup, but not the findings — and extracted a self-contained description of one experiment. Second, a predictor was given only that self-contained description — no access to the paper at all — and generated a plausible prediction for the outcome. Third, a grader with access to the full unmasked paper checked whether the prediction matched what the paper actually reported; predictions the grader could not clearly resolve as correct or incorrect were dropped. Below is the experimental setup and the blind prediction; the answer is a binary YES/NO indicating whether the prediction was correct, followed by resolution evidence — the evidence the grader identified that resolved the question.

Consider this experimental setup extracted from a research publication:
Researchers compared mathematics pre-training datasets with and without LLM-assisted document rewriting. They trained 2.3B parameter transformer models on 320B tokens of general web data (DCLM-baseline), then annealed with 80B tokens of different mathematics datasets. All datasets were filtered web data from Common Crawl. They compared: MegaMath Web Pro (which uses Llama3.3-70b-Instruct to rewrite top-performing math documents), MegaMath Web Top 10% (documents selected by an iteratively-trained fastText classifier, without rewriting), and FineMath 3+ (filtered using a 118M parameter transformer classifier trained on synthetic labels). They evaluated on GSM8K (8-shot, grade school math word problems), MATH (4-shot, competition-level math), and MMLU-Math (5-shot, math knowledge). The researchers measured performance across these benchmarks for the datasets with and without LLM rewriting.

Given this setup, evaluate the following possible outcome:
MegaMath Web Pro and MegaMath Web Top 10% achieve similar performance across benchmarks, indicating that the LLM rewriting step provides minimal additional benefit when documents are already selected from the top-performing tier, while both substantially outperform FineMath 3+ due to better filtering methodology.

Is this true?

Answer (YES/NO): NO